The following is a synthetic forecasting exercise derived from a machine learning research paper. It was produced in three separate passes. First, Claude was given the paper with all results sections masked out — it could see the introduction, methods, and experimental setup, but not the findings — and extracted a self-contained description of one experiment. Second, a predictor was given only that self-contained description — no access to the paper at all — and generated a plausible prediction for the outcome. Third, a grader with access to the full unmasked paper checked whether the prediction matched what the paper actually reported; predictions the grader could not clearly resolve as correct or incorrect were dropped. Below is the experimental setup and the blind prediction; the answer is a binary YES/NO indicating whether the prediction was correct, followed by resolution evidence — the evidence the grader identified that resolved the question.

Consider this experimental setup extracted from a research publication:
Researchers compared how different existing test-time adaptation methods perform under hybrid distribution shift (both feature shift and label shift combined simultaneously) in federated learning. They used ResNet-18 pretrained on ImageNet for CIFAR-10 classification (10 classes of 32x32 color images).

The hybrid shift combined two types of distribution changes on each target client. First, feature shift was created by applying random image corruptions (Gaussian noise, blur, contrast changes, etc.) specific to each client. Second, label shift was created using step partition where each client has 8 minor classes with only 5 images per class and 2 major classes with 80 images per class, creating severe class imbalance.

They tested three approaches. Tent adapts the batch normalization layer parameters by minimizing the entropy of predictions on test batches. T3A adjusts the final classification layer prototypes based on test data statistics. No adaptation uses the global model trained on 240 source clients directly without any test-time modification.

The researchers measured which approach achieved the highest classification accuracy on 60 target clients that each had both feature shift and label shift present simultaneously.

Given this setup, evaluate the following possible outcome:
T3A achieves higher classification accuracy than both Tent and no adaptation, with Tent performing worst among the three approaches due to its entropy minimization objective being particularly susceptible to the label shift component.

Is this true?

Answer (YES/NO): NO